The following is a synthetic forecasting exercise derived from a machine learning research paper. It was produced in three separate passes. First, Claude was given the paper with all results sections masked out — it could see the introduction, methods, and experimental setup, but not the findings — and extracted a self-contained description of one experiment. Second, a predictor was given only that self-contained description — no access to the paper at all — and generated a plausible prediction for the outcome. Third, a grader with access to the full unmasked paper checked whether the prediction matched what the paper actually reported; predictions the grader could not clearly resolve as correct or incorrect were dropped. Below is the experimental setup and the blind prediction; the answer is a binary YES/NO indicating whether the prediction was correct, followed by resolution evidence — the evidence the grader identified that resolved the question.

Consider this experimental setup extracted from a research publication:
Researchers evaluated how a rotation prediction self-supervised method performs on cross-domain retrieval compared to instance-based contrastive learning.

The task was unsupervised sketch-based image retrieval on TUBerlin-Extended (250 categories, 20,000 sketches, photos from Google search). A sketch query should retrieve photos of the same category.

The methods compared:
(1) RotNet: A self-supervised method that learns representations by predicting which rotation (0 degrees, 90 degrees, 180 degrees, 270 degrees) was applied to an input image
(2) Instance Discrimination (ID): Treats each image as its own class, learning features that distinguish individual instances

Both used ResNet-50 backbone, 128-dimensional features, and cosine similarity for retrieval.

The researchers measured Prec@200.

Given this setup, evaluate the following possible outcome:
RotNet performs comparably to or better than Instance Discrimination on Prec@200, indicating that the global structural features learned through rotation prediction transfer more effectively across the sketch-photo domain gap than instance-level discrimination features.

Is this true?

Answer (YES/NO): NO